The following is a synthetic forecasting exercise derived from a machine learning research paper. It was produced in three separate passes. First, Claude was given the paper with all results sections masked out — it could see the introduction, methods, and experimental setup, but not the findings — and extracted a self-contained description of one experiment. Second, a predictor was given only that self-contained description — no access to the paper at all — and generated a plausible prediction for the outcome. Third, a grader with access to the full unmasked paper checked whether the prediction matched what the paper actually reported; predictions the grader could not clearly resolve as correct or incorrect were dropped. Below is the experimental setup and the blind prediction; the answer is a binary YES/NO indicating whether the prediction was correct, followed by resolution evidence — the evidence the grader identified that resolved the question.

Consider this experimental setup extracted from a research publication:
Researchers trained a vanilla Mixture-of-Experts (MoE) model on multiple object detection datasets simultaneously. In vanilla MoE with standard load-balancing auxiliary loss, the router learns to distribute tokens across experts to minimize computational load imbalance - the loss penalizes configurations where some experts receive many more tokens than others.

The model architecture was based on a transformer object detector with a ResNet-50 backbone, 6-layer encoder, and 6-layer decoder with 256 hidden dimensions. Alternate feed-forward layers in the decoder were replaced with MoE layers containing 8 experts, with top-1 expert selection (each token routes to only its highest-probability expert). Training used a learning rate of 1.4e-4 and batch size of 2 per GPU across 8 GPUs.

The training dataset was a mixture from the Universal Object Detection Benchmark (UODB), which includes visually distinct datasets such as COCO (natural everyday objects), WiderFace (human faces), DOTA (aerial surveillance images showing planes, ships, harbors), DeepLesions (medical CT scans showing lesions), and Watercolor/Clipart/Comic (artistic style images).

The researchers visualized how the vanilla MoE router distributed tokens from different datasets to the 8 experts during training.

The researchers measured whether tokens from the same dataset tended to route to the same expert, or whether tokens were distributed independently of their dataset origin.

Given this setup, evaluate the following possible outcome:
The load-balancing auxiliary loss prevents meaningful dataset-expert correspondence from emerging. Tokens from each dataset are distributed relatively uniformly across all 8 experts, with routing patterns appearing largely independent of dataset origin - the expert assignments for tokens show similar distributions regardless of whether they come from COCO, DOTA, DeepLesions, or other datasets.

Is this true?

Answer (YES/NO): YES